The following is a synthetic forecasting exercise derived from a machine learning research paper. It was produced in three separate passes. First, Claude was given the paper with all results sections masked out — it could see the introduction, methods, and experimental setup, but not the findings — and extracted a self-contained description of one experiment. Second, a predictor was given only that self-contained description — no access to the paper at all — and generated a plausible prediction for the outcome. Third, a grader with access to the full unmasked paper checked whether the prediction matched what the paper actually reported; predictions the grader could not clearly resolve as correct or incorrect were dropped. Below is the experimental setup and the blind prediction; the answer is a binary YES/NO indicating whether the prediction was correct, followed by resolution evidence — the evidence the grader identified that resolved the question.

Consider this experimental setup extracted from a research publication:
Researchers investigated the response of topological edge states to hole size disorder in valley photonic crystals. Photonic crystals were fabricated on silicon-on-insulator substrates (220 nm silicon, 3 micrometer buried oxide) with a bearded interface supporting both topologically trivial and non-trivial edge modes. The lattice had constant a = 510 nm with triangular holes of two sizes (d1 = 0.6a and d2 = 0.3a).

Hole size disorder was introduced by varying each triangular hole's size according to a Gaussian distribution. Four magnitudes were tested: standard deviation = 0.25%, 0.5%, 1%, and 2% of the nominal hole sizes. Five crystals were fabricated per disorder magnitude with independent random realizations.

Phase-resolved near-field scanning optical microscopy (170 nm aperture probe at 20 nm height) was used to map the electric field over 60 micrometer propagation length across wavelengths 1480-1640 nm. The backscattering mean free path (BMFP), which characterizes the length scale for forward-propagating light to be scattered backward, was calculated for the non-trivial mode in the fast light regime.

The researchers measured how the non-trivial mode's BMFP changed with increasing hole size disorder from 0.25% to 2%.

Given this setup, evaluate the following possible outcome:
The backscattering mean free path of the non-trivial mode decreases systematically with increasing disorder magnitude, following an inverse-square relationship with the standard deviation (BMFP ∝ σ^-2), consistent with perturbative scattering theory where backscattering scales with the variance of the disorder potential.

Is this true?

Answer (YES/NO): NO